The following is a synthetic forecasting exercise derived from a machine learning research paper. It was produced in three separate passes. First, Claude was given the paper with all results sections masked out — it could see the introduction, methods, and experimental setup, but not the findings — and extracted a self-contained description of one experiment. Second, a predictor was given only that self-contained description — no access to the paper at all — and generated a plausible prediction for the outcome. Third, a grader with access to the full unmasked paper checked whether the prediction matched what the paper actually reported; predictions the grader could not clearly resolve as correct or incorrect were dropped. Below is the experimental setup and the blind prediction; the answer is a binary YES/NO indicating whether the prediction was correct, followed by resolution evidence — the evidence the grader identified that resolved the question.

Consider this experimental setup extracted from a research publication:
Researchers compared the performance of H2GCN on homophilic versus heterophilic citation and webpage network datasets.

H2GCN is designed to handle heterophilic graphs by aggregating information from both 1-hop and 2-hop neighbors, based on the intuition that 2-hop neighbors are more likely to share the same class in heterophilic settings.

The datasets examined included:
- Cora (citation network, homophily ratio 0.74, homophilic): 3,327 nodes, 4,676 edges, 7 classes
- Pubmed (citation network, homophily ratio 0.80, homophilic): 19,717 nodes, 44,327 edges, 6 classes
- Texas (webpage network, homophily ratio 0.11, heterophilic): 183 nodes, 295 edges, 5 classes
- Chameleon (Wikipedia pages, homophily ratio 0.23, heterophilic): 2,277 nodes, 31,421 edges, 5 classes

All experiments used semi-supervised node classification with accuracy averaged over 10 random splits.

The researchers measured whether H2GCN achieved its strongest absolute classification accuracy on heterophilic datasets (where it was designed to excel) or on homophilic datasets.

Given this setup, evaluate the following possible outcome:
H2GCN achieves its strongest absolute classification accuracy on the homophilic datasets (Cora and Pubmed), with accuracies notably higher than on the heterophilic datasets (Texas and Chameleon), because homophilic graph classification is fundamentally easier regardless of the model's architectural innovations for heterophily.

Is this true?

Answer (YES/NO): YES